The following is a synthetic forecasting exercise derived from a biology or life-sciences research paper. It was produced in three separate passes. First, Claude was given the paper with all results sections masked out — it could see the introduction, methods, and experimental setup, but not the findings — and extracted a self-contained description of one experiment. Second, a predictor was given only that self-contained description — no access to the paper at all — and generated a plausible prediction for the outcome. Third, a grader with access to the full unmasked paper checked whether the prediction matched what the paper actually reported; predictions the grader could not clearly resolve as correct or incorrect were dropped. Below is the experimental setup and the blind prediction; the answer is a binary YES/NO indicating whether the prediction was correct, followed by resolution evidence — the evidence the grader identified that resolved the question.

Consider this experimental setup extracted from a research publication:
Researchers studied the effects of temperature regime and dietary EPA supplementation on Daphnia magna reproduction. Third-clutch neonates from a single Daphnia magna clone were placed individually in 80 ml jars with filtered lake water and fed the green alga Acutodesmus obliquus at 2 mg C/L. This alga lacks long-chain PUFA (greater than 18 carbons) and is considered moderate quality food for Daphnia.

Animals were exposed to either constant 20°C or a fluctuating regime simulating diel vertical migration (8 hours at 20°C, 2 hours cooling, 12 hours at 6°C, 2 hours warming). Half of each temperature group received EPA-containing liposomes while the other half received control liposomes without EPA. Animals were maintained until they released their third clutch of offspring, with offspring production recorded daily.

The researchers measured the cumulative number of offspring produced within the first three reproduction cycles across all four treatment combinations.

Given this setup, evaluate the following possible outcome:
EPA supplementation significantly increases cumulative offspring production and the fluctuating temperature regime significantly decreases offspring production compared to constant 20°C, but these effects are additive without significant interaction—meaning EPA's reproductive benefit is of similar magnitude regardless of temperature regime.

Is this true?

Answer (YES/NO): NO